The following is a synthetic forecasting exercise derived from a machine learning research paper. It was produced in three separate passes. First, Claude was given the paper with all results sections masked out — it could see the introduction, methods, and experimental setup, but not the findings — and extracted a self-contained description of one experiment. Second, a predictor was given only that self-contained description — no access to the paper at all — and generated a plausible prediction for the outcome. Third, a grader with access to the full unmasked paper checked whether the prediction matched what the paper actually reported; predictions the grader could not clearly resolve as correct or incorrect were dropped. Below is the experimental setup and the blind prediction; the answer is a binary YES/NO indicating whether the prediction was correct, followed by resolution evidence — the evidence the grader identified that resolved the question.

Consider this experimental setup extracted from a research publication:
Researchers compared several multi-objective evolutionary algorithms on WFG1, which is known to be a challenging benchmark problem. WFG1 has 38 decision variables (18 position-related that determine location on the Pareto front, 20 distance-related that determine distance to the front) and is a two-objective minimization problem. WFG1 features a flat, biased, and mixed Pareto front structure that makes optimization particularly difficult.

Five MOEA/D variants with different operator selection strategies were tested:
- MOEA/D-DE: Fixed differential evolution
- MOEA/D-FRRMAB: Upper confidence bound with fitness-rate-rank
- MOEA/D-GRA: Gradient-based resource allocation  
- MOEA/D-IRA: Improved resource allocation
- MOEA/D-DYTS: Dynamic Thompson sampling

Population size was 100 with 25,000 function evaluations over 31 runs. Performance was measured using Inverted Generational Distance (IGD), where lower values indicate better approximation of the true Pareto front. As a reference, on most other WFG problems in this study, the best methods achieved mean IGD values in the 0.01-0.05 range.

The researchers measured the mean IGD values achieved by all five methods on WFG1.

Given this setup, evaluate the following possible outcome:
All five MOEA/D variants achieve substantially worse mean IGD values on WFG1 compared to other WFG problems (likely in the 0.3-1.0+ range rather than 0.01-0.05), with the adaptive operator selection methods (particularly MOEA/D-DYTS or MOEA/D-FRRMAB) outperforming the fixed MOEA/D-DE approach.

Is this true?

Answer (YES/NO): YES